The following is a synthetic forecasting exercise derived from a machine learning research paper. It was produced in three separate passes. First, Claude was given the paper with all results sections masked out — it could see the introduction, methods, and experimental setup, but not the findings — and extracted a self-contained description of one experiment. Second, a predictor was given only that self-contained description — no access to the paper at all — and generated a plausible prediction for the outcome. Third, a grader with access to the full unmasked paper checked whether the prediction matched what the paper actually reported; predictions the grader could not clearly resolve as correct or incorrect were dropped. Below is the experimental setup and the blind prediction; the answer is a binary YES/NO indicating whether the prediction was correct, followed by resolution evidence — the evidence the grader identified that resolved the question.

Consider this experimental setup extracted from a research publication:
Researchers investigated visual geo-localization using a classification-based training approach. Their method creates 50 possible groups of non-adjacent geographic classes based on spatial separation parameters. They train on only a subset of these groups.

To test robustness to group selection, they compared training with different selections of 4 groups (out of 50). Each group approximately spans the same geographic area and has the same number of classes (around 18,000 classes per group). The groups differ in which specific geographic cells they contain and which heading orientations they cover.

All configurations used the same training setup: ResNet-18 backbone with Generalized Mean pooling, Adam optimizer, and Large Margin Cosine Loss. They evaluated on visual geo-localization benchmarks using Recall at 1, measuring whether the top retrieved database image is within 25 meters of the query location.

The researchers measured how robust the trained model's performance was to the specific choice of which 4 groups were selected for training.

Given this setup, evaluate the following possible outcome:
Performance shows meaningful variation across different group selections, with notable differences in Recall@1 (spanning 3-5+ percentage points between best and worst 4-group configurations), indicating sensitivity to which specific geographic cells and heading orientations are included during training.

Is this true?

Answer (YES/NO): NO